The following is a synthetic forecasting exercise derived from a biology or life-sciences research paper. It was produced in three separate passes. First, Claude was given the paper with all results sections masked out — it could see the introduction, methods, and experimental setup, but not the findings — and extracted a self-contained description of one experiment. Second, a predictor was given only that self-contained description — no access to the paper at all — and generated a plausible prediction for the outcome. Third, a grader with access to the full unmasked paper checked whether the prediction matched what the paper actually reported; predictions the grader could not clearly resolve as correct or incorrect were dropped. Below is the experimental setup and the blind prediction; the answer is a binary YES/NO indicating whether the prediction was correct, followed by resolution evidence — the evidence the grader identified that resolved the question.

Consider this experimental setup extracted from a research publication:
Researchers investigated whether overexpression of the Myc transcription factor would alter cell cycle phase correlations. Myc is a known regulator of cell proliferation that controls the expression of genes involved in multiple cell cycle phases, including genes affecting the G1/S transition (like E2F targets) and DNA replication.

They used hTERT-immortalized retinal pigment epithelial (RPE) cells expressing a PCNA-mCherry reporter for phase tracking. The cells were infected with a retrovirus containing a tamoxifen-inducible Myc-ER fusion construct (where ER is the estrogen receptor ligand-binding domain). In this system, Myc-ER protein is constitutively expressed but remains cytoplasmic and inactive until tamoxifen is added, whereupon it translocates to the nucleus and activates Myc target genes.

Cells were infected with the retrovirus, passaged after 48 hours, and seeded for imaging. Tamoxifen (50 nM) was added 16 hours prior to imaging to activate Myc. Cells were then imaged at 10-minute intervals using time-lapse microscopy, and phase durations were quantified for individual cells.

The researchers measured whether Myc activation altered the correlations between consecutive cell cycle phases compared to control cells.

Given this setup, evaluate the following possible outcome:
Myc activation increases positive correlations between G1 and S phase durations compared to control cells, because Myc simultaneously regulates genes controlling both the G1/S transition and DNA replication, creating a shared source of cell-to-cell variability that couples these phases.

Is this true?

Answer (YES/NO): NO